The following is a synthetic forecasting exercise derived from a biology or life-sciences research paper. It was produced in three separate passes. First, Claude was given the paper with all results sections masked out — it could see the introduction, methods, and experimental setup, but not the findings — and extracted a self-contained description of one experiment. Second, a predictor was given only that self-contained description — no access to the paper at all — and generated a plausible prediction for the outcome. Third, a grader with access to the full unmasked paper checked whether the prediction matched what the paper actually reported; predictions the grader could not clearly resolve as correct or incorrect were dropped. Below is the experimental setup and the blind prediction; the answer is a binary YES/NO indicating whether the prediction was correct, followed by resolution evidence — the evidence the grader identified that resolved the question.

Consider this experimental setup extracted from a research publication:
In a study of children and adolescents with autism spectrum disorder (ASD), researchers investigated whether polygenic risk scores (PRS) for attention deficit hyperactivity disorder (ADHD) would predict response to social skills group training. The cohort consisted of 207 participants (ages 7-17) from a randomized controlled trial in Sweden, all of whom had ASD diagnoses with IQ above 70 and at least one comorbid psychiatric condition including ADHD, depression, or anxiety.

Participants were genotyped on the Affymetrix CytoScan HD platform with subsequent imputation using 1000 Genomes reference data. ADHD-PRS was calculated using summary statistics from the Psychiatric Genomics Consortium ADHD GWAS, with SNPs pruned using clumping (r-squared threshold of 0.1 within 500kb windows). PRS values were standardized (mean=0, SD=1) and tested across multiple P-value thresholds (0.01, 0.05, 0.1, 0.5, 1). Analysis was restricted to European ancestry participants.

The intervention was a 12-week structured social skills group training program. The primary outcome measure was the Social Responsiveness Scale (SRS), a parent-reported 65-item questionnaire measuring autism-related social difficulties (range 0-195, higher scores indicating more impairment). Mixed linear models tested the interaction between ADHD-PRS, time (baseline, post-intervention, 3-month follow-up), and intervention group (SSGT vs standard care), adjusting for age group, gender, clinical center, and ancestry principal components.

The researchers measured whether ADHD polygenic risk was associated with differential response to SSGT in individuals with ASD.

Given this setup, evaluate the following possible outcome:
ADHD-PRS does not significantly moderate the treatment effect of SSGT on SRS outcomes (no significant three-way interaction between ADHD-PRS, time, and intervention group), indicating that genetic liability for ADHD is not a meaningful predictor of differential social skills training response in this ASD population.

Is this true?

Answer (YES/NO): NO